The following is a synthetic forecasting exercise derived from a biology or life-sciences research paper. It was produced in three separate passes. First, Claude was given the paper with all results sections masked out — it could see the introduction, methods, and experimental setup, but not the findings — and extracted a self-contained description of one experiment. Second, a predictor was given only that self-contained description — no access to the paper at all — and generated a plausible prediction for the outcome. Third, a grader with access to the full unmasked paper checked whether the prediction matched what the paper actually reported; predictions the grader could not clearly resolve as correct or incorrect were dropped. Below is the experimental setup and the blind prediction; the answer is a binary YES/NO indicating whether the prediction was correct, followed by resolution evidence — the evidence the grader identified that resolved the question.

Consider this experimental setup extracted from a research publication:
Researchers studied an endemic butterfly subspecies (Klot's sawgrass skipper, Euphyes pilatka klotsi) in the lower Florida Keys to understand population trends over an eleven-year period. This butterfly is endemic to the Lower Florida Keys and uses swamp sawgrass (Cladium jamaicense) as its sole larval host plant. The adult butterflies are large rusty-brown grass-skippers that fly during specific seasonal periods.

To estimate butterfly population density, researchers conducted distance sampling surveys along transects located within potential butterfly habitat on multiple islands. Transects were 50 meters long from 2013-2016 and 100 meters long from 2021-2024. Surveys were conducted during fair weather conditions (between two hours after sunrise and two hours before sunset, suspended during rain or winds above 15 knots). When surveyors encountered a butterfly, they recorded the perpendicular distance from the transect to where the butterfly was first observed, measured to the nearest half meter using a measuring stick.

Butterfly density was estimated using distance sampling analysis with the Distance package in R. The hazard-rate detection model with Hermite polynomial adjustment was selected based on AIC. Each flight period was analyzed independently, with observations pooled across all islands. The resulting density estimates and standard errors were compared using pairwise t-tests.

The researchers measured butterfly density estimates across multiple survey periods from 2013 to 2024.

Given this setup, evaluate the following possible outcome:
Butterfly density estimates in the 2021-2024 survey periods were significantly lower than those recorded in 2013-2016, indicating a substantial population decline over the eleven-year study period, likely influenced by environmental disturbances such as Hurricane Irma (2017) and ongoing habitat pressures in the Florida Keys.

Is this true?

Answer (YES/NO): YES